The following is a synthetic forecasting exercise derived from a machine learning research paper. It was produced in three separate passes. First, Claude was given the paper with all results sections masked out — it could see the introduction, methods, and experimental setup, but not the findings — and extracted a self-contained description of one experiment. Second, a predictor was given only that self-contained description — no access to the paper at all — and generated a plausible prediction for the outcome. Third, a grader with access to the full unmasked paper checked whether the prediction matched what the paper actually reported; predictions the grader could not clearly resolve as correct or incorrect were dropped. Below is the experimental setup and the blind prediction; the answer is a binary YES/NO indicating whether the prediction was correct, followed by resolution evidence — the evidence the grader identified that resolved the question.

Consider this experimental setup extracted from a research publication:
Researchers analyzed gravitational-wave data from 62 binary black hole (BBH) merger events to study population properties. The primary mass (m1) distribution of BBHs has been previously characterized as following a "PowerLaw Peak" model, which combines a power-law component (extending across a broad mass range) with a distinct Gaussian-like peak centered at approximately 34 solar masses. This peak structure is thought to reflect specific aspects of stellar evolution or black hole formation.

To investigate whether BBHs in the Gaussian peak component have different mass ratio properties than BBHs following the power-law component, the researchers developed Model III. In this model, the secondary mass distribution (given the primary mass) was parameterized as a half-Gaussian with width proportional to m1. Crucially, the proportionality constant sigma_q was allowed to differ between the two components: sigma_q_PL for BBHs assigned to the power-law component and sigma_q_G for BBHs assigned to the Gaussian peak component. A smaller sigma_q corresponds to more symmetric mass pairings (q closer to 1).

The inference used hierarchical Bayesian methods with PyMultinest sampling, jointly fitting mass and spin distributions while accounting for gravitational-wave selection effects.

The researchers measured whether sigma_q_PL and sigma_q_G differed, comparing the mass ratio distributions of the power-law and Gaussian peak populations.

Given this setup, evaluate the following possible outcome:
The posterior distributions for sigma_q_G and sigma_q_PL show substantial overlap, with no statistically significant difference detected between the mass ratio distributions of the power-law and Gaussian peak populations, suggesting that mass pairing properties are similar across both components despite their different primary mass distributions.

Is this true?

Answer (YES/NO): NO